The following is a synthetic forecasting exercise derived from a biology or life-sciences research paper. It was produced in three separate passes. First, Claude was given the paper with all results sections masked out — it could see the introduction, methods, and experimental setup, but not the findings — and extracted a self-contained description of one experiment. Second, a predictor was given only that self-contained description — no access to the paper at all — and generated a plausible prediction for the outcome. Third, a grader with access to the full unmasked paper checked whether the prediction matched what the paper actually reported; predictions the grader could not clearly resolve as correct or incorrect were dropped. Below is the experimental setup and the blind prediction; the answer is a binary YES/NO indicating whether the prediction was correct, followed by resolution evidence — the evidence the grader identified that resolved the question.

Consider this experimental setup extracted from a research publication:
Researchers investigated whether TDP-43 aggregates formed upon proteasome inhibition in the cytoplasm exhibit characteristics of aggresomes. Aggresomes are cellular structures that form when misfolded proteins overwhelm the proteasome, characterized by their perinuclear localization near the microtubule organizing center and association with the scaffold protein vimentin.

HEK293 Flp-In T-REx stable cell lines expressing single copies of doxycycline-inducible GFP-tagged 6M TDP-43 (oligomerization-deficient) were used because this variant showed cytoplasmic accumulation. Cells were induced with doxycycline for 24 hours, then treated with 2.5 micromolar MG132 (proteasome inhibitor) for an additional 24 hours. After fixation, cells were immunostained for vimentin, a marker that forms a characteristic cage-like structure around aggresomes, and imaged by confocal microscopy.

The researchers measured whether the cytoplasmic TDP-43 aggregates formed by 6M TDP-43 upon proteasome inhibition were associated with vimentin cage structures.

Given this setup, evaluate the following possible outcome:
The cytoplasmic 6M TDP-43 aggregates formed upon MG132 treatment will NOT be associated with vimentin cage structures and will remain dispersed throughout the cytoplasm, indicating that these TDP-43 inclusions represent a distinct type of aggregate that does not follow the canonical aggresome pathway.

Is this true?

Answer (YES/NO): NO